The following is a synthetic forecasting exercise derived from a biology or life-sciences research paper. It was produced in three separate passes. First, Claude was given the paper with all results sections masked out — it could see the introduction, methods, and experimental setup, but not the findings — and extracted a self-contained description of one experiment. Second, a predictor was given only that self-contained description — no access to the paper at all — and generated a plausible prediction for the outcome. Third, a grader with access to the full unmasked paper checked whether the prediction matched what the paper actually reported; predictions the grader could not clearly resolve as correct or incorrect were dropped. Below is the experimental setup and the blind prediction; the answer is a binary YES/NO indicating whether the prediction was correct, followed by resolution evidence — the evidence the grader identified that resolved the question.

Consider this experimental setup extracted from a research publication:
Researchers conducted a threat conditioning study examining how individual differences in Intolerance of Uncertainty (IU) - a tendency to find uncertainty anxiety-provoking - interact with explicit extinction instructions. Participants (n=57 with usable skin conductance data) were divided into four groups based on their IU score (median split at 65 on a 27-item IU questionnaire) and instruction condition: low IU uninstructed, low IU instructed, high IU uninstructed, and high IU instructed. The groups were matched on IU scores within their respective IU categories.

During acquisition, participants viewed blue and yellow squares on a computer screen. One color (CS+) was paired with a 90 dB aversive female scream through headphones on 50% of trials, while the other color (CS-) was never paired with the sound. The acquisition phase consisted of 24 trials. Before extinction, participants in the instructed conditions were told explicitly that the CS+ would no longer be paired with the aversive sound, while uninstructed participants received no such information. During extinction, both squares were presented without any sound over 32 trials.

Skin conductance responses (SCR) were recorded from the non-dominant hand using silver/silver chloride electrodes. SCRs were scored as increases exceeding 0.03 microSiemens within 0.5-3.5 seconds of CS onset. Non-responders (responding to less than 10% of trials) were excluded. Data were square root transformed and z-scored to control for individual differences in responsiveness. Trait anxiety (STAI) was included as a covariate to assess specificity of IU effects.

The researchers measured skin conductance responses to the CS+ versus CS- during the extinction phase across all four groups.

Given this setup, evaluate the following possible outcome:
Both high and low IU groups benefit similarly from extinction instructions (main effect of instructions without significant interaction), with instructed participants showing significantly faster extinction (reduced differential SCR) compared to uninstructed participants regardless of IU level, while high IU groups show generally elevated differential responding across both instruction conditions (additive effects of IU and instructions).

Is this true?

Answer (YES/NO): NO